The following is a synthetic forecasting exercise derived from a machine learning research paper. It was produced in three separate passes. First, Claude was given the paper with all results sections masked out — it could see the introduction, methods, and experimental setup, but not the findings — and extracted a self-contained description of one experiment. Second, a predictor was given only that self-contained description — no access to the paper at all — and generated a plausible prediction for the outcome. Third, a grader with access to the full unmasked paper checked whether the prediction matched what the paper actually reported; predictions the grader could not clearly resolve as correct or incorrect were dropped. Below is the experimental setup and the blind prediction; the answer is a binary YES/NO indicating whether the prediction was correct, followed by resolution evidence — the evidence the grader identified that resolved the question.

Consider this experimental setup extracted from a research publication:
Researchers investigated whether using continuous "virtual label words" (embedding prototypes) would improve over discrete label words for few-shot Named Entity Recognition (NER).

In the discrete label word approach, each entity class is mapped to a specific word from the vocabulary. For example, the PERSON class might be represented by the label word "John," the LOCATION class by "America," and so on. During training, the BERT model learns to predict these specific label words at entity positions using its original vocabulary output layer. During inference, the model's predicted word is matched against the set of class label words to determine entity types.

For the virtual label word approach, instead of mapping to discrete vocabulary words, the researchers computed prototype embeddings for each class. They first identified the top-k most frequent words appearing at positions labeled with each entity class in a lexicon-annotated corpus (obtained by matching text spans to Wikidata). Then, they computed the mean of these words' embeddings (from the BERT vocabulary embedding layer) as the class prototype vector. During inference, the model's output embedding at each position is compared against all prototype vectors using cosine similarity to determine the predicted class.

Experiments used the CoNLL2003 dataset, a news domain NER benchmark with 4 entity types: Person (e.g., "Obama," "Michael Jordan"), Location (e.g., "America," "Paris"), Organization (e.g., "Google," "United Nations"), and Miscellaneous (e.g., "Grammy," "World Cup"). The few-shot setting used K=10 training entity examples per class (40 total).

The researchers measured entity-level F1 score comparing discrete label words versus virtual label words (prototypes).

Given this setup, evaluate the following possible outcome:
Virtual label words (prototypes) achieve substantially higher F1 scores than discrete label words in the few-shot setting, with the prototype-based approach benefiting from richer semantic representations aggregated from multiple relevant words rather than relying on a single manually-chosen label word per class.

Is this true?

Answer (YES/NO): NO